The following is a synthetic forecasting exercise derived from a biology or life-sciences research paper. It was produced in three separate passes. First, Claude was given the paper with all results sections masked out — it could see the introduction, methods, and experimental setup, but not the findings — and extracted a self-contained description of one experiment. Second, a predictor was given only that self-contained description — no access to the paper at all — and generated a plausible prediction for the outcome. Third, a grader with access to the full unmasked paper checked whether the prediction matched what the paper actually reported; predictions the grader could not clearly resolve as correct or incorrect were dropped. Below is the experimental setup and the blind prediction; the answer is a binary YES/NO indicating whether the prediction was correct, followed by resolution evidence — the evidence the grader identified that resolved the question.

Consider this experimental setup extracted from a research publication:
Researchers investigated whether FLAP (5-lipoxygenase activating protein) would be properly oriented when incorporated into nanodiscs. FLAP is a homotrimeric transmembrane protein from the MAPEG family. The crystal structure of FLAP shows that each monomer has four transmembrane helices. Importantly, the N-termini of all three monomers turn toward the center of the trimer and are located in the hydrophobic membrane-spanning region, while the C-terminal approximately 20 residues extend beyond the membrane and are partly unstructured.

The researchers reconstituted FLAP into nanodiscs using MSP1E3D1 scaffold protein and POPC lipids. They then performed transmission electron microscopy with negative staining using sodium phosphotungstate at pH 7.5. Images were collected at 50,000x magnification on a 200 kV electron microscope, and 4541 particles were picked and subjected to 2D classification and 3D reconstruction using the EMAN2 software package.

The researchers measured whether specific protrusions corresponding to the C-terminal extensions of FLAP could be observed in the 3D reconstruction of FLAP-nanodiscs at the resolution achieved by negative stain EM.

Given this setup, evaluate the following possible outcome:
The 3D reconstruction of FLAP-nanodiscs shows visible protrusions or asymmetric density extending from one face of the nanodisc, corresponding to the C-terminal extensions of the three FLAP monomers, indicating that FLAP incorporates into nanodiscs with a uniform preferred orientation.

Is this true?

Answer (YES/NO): NO